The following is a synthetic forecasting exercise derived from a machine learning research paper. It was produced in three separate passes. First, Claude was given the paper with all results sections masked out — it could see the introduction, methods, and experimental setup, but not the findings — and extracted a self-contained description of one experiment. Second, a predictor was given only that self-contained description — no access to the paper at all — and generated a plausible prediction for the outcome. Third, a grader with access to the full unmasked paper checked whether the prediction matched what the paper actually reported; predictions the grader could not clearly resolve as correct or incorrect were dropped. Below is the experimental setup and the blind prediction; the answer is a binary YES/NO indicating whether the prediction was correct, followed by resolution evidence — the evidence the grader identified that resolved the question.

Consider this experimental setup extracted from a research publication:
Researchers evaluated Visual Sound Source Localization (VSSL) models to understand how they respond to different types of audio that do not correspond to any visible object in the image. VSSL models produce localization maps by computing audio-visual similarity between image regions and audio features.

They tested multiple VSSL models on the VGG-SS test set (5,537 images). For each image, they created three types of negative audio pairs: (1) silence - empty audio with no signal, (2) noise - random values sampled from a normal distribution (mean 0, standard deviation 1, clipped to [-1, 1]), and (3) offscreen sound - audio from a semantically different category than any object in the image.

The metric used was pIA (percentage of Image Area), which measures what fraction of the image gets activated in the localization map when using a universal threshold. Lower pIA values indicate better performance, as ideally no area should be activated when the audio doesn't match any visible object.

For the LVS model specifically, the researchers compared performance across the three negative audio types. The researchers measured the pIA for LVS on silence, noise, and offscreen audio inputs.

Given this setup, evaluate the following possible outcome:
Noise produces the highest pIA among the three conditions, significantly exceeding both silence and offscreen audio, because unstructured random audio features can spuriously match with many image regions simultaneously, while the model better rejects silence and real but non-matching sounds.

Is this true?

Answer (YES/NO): NO